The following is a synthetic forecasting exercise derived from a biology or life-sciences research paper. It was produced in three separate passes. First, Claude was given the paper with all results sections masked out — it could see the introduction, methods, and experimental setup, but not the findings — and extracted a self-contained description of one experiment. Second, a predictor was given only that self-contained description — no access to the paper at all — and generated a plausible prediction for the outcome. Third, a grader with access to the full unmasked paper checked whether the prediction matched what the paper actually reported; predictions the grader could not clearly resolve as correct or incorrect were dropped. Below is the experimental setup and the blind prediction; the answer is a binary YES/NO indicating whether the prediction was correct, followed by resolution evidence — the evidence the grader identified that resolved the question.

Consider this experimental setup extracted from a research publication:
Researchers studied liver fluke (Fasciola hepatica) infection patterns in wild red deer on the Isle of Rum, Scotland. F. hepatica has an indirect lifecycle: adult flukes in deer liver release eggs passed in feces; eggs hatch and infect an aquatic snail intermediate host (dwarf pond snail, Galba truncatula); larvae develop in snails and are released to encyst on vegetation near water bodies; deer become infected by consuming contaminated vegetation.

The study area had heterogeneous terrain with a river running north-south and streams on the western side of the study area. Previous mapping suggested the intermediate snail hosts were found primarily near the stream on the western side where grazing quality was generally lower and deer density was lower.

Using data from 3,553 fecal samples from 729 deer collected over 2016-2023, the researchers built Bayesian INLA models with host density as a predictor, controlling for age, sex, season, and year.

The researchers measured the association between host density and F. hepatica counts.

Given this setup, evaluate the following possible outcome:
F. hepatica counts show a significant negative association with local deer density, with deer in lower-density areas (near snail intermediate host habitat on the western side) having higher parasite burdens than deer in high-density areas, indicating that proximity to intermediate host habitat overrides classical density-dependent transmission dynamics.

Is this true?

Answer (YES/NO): YES